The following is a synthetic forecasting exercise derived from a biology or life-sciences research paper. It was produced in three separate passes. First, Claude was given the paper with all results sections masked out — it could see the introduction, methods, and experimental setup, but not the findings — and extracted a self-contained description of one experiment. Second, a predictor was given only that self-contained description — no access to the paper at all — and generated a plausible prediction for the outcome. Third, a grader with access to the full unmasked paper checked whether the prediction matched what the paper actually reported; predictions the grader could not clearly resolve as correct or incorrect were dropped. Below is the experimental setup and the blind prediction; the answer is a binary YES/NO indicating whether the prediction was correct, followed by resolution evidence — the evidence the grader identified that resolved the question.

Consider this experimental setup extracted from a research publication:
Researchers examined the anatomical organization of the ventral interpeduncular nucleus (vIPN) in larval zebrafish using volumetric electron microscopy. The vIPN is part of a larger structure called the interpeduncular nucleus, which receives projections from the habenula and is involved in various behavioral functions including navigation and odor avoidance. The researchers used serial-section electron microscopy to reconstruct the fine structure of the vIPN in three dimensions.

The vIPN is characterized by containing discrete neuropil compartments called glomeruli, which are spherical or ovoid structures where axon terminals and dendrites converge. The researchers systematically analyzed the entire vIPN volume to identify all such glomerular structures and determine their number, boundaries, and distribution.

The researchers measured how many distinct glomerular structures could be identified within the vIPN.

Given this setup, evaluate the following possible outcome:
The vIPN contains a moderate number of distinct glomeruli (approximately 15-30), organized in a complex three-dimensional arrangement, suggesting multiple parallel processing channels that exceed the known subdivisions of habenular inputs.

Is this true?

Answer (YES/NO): NO